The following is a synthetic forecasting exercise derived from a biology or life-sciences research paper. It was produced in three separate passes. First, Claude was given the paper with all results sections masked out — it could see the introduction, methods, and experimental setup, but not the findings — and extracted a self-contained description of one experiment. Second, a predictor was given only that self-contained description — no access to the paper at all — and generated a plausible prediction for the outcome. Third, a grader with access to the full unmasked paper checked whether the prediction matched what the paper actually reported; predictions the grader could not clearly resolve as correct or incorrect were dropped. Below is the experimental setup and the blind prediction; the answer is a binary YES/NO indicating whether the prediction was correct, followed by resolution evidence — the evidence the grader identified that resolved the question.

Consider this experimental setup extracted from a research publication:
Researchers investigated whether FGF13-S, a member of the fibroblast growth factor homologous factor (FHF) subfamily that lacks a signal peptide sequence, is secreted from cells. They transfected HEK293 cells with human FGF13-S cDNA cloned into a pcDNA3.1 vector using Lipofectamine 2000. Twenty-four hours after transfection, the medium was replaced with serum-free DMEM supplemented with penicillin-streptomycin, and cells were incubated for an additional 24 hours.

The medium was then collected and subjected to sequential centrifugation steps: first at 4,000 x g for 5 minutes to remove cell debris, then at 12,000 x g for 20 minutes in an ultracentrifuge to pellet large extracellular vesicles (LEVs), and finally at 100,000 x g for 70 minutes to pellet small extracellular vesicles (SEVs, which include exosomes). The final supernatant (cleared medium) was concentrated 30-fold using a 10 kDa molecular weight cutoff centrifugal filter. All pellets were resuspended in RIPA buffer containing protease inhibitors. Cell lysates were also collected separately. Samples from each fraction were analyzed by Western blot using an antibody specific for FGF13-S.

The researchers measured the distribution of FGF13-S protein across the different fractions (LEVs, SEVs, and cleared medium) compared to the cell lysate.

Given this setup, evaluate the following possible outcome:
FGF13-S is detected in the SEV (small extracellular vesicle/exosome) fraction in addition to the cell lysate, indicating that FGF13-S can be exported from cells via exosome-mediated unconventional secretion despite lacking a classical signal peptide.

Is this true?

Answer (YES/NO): NO